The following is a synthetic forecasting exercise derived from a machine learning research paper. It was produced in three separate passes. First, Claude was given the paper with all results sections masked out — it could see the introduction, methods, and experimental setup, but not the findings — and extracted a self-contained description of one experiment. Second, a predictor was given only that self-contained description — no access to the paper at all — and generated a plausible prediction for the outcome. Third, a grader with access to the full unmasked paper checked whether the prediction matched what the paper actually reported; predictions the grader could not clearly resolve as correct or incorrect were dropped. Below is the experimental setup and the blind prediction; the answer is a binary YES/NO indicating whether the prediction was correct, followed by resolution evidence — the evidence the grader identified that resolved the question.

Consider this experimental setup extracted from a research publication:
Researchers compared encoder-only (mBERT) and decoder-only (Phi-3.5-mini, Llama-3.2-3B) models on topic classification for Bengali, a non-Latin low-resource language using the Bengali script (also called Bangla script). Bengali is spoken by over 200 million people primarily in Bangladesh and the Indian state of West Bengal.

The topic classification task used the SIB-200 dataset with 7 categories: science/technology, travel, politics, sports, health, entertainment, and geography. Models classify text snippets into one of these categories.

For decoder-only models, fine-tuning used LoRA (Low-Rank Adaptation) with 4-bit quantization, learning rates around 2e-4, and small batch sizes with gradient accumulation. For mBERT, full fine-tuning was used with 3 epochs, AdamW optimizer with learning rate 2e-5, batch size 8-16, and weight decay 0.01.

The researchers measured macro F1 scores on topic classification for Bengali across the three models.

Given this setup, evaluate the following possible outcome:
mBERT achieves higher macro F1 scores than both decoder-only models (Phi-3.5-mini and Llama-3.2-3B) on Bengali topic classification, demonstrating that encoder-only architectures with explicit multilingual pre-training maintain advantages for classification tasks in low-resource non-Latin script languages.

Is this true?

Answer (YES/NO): YES